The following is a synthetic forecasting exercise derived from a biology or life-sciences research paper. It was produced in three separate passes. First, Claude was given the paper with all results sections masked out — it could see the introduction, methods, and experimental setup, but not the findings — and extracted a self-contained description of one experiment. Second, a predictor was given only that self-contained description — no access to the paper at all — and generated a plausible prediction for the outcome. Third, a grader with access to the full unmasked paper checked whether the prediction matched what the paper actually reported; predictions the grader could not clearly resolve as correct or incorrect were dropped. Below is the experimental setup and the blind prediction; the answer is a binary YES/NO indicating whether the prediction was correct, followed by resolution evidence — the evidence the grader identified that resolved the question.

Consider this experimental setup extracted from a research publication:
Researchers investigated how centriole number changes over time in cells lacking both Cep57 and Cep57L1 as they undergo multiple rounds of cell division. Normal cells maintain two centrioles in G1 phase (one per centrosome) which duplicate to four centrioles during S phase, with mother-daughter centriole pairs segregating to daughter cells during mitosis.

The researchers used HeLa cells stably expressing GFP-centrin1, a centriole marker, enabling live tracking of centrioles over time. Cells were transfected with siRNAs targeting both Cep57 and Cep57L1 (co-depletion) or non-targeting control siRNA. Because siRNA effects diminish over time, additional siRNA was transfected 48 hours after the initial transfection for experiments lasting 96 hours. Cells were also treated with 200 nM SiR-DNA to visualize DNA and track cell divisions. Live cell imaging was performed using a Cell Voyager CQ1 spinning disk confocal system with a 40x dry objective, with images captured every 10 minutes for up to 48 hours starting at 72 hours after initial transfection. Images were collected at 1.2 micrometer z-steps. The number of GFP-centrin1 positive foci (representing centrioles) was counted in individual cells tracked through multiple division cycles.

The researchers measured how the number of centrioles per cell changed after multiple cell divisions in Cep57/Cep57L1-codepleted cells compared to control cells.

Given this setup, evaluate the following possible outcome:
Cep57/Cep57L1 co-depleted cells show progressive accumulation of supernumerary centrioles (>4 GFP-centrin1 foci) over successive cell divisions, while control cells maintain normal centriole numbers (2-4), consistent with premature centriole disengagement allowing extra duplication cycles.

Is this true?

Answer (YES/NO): YES